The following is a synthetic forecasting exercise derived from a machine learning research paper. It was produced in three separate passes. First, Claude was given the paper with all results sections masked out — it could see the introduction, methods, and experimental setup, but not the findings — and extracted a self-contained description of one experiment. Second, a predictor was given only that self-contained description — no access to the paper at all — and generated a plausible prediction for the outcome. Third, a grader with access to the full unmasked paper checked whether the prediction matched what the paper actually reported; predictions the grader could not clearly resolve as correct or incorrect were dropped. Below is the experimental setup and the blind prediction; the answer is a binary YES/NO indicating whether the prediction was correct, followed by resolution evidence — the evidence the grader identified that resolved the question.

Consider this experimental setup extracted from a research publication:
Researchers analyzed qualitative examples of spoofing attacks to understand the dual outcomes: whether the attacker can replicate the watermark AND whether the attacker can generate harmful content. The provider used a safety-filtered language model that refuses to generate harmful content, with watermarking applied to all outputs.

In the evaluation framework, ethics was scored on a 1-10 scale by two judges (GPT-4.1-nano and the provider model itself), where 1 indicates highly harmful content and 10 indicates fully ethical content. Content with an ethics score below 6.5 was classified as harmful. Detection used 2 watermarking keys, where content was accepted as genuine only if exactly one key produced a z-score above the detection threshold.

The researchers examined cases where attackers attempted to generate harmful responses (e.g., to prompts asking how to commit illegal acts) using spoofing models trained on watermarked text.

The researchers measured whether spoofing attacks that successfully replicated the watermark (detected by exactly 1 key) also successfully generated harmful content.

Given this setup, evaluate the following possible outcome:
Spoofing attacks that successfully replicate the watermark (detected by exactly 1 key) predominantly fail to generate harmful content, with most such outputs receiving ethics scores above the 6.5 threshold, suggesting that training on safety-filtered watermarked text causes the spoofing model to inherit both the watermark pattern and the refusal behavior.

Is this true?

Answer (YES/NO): NO